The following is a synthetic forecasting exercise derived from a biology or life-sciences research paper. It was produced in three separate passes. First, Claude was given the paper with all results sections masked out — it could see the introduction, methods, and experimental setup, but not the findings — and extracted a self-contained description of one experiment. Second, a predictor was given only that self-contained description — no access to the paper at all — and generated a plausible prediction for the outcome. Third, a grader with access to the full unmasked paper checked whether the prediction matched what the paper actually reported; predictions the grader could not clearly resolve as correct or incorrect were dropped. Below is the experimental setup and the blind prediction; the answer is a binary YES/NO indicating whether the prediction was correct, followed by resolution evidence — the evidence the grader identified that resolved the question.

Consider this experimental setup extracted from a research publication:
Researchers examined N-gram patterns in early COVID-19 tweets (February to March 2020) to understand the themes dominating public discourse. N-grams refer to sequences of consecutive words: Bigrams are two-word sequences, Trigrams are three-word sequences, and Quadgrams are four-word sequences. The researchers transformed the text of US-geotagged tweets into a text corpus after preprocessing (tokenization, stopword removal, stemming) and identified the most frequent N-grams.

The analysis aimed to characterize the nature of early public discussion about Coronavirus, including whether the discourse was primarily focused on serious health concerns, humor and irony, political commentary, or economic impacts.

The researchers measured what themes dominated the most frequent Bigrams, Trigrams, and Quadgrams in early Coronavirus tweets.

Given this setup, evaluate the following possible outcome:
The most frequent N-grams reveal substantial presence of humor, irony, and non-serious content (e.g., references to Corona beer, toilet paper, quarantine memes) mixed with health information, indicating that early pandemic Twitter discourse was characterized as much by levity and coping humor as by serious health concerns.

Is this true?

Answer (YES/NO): YES